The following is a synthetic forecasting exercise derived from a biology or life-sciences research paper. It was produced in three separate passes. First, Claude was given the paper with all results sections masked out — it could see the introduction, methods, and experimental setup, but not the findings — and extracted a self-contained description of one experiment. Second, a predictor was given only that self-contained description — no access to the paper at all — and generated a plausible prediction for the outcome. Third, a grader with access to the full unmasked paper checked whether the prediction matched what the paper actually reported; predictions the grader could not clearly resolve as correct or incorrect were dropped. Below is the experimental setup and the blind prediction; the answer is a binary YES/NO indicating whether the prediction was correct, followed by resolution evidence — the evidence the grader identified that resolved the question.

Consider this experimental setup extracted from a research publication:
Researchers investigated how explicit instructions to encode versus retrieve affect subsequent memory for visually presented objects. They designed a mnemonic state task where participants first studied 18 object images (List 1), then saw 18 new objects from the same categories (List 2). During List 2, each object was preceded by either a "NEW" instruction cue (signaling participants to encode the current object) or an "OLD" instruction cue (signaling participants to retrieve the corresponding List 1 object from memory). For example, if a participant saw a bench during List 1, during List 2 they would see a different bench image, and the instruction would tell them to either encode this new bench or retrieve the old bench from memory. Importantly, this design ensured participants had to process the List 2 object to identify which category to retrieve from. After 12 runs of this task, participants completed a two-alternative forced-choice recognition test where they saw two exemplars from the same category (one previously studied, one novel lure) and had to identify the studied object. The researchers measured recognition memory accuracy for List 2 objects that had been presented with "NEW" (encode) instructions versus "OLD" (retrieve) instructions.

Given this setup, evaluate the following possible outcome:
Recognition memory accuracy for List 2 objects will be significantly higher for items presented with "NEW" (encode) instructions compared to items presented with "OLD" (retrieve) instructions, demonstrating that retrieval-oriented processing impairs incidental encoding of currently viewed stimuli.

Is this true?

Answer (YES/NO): YES